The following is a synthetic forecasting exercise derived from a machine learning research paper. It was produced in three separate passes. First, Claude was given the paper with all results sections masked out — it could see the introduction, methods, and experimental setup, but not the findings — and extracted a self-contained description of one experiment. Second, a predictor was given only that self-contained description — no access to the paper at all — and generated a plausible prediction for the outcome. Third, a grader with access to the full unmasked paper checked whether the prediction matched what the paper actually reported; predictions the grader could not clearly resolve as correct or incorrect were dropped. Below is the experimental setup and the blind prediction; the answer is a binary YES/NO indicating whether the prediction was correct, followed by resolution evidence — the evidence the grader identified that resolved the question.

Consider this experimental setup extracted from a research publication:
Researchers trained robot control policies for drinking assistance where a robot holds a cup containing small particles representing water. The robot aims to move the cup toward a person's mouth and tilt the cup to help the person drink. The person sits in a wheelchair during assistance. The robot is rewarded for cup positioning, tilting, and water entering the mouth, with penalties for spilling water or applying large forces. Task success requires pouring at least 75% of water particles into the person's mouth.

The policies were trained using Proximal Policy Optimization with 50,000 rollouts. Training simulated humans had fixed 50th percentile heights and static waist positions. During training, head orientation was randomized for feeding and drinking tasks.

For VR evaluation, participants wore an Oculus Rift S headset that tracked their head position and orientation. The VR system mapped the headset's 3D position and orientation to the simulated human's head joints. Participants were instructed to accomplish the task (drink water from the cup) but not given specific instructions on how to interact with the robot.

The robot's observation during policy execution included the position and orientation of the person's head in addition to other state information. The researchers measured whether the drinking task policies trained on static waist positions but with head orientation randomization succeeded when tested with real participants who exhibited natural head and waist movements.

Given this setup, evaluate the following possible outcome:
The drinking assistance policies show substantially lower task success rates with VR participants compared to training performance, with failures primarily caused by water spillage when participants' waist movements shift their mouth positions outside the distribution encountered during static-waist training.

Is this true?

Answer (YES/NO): NO